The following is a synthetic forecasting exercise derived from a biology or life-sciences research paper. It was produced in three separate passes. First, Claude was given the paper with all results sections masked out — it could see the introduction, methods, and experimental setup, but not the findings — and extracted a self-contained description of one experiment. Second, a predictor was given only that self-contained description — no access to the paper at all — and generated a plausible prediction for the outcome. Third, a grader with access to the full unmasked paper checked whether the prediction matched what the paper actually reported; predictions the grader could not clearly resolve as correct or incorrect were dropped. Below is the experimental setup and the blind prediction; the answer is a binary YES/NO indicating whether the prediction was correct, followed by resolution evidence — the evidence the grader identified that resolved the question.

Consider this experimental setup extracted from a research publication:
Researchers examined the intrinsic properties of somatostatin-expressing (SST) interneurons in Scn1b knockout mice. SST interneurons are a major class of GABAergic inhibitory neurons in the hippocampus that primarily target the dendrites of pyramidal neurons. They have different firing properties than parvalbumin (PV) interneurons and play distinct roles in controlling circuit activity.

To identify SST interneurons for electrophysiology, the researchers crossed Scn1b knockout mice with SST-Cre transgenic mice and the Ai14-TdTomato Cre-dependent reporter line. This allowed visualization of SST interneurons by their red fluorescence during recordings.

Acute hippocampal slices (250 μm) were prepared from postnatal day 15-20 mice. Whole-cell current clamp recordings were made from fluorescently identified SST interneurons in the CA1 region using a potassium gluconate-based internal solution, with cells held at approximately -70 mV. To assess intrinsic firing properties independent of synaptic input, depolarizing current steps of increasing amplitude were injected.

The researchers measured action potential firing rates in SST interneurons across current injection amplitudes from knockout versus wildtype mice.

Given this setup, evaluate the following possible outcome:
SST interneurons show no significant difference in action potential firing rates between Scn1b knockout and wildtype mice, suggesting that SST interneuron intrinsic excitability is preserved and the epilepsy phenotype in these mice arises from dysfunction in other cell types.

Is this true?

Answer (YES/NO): YES